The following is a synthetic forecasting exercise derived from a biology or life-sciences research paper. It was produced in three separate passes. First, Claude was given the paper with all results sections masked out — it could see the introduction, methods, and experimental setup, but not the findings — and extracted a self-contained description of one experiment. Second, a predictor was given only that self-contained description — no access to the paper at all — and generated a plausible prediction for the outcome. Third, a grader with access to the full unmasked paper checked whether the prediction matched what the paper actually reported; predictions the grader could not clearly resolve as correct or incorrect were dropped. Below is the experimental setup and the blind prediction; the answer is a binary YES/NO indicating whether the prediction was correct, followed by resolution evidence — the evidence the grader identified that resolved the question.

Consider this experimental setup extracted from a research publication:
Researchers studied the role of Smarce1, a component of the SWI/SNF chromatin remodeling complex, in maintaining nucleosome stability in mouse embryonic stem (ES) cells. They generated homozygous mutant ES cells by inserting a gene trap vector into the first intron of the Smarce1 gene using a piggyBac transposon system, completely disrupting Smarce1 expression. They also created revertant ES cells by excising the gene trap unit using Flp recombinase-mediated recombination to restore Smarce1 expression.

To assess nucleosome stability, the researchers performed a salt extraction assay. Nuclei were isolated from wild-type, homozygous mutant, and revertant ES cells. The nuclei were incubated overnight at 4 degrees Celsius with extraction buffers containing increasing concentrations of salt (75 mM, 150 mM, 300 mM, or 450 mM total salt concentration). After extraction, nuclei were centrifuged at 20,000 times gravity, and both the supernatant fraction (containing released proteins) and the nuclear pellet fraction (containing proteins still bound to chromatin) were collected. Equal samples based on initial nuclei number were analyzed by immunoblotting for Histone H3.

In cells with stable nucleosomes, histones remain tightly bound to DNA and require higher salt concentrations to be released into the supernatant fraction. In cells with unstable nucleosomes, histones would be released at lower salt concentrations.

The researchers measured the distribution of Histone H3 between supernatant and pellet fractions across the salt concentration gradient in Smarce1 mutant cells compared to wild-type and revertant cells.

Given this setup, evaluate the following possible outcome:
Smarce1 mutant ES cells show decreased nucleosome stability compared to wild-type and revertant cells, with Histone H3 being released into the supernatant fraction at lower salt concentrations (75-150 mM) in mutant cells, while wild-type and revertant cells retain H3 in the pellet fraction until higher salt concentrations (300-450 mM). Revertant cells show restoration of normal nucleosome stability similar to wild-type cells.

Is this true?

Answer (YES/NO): NO